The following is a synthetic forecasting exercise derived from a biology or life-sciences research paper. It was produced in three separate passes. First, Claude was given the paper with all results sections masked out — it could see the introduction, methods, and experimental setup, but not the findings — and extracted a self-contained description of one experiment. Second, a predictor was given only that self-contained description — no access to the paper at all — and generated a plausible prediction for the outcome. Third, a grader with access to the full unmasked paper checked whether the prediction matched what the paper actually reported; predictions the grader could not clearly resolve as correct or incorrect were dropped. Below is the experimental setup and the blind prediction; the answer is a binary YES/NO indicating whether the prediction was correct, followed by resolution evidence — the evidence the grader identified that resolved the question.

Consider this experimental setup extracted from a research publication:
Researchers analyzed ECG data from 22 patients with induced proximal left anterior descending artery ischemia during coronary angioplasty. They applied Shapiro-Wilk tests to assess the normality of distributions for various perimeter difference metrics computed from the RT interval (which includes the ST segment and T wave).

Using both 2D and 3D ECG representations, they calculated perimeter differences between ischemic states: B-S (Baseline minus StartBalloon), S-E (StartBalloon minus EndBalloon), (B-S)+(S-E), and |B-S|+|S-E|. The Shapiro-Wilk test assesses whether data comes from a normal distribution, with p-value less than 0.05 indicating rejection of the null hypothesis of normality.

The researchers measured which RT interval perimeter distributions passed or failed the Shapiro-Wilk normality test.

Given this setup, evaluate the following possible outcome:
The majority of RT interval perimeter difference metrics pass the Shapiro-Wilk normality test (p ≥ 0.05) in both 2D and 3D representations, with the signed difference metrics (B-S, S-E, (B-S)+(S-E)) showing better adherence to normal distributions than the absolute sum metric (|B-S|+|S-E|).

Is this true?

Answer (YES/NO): NO